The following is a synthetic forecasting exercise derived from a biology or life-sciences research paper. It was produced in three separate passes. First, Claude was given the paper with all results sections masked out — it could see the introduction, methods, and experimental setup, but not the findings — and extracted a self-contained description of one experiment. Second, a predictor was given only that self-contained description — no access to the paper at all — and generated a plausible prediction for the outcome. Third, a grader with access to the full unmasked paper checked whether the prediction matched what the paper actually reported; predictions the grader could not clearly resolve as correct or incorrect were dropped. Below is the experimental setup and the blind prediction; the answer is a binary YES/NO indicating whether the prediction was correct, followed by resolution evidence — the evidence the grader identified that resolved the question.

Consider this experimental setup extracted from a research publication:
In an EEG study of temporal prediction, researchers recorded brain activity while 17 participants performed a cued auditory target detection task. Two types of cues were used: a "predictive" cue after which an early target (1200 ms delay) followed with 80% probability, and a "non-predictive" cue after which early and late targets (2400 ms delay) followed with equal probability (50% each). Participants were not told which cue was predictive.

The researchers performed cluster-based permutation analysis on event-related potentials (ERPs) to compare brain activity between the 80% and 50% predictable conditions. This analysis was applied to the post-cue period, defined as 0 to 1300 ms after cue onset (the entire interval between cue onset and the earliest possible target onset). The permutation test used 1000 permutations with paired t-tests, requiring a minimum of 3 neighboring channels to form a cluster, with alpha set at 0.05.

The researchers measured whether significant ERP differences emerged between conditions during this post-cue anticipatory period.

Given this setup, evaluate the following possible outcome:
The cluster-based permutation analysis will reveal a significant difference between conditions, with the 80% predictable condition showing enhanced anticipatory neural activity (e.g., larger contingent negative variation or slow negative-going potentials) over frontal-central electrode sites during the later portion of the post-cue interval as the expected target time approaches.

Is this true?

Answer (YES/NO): NO